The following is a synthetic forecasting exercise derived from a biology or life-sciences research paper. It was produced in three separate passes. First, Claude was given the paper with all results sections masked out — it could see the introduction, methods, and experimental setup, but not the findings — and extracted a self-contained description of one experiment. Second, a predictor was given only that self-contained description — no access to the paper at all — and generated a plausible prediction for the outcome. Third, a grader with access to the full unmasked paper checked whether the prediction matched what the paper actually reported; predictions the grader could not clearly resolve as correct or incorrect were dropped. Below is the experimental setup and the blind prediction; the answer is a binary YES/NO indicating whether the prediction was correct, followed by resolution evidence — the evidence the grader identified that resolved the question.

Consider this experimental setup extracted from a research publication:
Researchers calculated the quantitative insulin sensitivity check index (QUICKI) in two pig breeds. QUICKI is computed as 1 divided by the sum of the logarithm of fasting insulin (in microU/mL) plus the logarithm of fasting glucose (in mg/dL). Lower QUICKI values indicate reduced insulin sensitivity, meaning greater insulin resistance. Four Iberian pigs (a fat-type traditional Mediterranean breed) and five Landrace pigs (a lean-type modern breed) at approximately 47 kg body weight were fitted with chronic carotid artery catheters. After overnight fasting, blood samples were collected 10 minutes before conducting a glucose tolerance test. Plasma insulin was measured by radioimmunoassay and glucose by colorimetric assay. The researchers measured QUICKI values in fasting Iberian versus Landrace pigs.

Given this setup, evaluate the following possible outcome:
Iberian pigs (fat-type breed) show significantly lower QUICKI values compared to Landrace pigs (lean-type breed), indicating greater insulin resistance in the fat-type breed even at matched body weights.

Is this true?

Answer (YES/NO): YES